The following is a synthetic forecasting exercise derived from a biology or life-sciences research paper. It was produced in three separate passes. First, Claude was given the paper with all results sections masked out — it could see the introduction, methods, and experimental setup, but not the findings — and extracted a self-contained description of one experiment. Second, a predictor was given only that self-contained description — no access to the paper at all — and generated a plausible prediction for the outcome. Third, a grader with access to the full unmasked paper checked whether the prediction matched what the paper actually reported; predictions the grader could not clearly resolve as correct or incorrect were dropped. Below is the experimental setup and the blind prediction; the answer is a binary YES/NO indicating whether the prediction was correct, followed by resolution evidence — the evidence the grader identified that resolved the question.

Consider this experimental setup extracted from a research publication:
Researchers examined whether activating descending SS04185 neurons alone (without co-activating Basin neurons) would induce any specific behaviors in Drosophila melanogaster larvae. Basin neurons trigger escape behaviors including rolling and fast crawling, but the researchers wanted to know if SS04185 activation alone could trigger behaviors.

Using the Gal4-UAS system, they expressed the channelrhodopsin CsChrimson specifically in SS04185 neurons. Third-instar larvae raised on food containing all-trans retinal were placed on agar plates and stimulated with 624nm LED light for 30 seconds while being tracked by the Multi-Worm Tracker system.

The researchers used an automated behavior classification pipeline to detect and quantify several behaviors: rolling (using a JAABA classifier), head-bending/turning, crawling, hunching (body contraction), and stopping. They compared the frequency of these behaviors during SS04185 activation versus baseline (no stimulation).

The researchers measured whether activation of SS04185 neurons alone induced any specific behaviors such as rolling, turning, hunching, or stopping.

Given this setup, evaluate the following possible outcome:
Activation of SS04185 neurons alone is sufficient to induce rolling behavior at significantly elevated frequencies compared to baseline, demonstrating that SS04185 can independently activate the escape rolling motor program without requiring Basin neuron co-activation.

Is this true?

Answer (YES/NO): NO